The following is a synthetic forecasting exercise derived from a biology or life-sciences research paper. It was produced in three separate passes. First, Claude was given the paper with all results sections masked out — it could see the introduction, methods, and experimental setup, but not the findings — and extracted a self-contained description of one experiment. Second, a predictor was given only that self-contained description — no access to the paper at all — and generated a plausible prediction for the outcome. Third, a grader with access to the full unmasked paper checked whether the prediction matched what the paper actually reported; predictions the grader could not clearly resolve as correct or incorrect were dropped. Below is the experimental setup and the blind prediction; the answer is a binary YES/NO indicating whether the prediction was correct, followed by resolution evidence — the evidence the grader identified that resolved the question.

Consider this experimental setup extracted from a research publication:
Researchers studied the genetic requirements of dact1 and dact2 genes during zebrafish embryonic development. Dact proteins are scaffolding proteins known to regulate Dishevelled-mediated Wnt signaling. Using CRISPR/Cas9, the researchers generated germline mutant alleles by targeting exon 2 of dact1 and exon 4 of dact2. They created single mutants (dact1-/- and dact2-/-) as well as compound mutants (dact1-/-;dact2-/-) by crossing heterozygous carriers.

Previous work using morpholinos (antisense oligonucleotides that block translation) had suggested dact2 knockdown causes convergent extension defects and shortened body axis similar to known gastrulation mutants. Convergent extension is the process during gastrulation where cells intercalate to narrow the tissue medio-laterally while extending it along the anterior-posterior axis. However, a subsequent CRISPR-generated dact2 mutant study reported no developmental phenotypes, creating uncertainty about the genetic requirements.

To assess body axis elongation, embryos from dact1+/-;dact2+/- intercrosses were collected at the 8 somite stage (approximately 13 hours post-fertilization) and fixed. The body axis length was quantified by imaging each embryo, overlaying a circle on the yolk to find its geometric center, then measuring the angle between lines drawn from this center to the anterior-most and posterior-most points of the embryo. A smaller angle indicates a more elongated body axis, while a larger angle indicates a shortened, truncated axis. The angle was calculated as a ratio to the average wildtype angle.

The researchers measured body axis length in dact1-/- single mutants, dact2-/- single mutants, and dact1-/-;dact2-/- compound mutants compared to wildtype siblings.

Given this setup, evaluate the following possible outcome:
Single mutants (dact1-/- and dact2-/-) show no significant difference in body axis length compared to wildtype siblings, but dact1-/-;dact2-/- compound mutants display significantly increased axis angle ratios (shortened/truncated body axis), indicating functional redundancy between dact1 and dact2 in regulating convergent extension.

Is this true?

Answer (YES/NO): NO